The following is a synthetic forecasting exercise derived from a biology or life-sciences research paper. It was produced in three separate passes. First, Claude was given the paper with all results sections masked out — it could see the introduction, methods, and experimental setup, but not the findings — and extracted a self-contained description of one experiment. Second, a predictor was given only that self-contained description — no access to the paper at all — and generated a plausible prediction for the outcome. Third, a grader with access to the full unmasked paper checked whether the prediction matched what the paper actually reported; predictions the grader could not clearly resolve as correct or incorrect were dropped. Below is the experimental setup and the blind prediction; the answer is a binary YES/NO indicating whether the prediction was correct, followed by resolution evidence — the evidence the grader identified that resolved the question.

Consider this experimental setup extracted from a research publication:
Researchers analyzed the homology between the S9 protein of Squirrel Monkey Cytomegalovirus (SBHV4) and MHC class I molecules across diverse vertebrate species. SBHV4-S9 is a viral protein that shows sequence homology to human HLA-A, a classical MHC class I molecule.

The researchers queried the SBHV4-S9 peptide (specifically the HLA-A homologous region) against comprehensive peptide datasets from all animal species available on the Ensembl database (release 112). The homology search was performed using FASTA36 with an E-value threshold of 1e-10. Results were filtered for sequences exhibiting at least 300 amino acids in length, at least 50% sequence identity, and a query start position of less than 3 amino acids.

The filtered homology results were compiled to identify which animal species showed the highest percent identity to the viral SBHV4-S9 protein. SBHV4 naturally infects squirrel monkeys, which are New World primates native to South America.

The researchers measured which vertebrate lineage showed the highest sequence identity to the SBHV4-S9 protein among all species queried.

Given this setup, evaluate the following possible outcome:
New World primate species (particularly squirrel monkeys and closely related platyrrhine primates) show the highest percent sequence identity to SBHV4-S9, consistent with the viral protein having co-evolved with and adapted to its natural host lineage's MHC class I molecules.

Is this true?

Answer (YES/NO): NO